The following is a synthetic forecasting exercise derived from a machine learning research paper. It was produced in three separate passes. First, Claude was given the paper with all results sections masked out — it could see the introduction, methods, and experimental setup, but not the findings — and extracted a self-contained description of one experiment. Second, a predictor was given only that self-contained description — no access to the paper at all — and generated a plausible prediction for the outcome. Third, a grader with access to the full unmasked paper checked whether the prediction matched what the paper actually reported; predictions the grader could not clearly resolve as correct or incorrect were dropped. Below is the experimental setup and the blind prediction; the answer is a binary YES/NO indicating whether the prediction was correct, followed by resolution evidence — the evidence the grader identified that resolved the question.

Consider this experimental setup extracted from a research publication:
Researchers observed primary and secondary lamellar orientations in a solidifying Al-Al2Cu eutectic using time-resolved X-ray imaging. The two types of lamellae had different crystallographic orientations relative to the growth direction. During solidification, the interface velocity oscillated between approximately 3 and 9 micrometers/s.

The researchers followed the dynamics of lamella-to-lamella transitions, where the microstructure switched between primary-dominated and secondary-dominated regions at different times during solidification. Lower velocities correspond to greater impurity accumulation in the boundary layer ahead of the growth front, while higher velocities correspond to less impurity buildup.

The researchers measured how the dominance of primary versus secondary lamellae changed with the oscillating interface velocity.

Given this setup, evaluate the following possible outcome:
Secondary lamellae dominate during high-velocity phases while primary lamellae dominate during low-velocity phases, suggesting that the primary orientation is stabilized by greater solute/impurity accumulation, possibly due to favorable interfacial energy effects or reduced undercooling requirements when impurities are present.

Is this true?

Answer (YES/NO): YES